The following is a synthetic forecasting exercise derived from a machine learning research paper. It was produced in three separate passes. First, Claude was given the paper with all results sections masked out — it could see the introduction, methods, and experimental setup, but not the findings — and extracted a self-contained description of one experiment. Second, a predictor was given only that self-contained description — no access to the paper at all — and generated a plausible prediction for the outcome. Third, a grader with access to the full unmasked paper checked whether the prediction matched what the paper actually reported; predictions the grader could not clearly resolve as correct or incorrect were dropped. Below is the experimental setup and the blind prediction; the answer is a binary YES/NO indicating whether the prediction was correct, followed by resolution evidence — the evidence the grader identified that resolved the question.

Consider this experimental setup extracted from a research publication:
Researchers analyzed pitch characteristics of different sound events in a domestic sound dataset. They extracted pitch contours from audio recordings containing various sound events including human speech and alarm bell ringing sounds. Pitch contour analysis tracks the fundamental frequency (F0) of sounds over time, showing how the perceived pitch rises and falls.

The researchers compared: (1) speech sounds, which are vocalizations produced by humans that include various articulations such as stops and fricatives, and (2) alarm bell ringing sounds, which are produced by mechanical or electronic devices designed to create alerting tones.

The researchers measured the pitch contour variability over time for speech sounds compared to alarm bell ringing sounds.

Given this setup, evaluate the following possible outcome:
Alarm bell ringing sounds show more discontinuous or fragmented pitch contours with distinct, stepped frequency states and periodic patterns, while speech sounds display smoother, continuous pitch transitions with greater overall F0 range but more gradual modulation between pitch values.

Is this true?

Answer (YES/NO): NO